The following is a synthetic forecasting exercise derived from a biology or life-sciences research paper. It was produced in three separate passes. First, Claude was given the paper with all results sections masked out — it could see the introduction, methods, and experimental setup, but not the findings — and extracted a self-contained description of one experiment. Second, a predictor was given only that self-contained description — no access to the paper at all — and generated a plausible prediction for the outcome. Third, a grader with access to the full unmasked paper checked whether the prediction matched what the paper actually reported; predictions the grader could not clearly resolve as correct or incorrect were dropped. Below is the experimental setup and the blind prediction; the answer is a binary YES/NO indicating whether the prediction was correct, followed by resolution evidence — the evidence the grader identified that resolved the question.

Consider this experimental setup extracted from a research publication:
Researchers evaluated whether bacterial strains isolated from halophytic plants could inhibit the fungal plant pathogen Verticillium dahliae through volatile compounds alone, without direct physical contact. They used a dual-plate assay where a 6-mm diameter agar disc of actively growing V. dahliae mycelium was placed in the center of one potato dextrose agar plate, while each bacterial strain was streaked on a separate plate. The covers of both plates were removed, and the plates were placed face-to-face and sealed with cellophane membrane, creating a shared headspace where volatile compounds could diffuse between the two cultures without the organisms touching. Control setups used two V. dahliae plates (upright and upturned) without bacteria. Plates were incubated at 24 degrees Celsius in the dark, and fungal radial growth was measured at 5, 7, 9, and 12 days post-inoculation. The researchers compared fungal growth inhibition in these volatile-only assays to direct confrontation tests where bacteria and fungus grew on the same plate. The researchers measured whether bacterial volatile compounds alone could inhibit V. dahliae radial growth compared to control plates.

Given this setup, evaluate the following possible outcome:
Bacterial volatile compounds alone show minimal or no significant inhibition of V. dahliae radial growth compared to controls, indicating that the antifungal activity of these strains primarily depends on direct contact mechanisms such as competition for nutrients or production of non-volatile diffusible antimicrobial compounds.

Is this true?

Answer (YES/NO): YES